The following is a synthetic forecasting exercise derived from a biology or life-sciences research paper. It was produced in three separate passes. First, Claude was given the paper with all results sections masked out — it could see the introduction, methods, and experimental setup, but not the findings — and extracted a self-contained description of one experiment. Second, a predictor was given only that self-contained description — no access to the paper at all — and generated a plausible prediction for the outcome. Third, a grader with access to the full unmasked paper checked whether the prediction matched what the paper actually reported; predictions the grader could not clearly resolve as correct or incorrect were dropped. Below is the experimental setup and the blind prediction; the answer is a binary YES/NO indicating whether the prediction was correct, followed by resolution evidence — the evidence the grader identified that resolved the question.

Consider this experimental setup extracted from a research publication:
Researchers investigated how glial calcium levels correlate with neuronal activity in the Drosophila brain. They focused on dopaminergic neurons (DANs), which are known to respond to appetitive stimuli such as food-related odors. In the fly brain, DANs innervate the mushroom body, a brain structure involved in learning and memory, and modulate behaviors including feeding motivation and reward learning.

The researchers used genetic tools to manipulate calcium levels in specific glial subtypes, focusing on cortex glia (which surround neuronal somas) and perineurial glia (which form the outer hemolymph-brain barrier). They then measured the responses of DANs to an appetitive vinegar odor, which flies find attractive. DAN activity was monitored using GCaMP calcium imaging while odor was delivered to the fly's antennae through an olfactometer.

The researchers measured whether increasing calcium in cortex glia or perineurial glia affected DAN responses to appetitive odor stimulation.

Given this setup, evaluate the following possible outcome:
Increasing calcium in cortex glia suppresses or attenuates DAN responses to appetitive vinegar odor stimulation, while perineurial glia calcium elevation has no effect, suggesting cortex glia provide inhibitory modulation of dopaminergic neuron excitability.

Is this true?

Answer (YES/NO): NO